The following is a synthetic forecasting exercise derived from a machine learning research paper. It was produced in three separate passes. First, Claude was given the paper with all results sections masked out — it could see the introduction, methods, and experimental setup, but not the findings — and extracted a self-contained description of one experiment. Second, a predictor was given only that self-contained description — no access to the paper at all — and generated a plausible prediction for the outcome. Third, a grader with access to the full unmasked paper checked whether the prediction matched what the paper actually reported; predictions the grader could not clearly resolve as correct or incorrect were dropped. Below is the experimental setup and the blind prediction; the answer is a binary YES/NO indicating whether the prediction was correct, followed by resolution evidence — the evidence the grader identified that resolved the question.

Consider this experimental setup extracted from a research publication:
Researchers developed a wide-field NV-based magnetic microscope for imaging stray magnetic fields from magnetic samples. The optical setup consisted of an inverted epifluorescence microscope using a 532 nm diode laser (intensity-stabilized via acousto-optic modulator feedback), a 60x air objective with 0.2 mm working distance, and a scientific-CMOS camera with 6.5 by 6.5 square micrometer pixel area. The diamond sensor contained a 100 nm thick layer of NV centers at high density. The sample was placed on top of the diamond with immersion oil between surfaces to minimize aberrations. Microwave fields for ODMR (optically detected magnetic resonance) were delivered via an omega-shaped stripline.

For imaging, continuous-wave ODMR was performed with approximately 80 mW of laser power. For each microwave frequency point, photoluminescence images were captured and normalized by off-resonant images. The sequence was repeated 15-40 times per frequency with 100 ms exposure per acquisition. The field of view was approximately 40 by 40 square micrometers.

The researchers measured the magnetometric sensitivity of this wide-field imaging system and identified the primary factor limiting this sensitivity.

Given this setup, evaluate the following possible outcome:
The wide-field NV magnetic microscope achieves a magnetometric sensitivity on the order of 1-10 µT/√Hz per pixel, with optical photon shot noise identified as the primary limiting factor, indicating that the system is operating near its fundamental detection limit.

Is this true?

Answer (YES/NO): NO